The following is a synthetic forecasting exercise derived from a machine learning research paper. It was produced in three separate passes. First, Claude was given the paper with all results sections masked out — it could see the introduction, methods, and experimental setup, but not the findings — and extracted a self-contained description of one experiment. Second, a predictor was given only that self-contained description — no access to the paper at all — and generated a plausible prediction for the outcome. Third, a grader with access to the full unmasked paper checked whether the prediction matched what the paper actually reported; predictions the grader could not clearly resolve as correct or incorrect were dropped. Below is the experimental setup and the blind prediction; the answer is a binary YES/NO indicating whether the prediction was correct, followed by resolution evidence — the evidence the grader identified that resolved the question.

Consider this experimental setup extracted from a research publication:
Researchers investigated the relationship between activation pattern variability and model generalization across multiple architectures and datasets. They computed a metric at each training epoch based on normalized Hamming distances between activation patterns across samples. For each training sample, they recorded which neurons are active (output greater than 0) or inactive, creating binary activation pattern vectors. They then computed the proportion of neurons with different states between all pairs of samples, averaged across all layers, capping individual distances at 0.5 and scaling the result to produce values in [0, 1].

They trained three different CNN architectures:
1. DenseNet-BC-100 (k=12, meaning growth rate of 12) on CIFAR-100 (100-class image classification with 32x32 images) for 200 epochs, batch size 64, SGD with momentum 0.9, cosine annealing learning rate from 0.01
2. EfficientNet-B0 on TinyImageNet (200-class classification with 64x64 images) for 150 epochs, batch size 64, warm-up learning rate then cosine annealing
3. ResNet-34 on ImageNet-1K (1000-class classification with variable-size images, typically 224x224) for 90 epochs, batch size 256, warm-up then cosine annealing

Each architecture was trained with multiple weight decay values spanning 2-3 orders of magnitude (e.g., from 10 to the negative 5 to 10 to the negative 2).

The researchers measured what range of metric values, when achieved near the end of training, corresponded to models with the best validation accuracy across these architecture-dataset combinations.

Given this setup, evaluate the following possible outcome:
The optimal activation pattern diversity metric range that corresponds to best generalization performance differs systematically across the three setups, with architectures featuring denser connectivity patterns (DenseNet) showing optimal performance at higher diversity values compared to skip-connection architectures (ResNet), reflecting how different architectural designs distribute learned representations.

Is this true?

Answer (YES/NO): NO